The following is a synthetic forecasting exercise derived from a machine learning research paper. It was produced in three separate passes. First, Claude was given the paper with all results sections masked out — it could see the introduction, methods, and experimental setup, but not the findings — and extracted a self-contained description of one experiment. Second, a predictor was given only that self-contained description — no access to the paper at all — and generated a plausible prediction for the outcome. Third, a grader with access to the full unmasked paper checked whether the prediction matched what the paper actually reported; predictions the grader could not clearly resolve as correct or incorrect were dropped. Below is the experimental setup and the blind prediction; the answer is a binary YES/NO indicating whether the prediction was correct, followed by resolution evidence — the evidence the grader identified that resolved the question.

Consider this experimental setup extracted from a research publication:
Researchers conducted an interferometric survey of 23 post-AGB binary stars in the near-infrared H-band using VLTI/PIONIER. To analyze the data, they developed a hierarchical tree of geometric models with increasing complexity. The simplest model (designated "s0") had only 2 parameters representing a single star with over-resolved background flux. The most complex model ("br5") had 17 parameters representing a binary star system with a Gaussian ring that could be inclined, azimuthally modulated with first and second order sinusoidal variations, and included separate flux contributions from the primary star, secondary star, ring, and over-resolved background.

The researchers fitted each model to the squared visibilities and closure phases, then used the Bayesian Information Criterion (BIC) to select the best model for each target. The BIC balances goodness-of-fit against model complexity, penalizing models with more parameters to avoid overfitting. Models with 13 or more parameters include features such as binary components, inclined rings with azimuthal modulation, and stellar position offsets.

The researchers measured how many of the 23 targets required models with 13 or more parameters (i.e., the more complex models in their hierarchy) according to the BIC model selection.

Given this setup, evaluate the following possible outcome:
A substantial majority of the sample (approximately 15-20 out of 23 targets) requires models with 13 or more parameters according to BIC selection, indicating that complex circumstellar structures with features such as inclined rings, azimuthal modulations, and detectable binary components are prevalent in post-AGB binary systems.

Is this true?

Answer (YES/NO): NO